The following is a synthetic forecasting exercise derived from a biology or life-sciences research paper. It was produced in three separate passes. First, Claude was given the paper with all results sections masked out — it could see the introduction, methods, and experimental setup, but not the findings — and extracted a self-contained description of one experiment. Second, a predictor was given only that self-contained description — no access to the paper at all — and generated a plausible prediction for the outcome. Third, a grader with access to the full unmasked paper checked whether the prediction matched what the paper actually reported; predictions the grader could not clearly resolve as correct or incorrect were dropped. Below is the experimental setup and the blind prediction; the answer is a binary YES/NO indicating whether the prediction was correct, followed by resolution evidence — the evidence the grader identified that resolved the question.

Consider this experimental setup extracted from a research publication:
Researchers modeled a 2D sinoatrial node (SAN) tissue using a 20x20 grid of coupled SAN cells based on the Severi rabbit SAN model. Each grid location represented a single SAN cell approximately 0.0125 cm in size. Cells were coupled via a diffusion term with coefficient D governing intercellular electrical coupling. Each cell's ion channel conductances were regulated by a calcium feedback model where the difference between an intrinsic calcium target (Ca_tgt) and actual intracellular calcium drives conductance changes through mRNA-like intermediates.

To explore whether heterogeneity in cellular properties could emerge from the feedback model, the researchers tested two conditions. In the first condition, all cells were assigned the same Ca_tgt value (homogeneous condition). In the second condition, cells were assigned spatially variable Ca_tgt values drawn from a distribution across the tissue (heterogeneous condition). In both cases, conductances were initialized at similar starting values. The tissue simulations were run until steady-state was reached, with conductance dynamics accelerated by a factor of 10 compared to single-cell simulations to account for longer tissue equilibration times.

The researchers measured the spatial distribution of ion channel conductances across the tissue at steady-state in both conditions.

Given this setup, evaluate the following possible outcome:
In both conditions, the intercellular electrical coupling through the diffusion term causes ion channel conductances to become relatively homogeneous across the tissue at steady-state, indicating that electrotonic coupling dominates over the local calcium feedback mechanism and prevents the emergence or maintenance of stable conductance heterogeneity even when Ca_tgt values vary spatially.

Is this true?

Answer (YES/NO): NO